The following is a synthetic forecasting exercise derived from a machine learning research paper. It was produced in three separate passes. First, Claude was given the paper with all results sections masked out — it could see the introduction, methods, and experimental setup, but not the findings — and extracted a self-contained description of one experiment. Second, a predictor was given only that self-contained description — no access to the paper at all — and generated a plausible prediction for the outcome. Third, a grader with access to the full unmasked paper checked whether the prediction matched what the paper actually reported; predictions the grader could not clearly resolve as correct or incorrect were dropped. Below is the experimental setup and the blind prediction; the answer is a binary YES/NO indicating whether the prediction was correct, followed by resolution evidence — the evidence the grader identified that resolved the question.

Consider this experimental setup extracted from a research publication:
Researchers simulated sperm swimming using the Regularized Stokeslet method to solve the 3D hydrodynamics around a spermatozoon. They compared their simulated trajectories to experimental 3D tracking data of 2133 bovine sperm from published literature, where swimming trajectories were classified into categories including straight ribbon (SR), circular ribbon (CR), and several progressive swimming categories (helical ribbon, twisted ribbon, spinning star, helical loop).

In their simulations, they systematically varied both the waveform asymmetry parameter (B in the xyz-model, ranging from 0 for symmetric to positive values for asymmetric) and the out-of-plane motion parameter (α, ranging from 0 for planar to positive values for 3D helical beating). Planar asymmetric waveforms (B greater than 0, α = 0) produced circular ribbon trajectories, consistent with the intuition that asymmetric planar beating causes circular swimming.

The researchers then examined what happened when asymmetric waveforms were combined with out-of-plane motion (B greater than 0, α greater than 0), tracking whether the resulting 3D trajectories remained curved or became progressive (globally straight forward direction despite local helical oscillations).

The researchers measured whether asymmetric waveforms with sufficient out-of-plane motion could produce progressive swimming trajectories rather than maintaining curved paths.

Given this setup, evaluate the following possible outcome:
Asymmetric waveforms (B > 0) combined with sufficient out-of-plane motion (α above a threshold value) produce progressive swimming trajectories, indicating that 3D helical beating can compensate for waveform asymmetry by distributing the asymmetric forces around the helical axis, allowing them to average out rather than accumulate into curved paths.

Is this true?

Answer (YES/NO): YES